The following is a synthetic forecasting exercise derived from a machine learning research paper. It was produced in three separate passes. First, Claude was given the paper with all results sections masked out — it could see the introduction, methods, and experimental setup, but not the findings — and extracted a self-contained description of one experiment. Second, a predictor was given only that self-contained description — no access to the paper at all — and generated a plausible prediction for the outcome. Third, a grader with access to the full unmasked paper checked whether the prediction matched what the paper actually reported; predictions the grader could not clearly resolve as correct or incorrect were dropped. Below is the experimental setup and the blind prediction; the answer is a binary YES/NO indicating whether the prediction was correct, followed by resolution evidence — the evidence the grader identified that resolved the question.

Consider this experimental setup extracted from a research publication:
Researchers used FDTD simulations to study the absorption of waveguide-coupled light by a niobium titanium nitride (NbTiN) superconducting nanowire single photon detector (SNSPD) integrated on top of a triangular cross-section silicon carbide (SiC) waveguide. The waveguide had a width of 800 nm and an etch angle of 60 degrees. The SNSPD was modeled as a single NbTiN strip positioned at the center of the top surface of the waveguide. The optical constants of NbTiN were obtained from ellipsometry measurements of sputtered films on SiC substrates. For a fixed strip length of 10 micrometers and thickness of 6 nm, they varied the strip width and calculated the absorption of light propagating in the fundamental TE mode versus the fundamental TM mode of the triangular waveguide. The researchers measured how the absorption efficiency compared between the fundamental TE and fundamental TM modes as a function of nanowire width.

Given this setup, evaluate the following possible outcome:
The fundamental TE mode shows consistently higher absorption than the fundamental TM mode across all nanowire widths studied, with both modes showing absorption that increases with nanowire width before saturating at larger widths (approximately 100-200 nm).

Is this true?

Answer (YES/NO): NO